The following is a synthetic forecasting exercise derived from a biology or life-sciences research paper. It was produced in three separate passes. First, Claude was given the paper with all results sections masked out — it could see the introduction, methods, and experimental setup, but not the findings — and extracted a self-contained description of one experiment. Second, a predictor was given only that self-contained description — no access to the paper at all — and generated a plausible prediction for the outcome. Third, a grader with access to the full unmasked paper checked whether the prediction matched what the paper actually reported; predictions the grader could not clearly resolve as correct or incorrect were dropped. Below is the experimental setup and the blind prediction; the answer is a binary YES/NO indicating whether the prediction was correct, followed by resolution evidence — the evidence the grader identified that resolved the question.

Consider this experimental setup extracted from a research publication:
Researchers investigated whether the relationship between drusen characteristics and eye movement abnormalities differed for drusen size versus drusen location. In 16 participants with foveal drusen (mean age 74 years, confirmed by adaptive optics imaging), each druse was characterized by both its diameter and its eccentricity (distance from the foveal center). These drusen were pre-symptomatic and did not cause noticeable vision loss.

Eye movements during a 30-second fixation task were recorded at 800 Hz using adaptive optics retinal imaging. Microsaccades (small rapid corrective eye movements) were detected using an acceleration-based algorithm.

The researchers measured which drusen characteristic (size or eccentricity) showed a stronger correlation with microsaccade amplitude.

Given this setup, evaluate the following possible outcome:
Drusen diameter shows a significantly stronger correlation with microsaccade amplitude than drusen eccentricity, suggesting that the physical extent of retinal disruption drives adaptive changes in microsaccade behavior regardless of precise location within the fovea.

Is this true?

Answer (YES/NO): NO